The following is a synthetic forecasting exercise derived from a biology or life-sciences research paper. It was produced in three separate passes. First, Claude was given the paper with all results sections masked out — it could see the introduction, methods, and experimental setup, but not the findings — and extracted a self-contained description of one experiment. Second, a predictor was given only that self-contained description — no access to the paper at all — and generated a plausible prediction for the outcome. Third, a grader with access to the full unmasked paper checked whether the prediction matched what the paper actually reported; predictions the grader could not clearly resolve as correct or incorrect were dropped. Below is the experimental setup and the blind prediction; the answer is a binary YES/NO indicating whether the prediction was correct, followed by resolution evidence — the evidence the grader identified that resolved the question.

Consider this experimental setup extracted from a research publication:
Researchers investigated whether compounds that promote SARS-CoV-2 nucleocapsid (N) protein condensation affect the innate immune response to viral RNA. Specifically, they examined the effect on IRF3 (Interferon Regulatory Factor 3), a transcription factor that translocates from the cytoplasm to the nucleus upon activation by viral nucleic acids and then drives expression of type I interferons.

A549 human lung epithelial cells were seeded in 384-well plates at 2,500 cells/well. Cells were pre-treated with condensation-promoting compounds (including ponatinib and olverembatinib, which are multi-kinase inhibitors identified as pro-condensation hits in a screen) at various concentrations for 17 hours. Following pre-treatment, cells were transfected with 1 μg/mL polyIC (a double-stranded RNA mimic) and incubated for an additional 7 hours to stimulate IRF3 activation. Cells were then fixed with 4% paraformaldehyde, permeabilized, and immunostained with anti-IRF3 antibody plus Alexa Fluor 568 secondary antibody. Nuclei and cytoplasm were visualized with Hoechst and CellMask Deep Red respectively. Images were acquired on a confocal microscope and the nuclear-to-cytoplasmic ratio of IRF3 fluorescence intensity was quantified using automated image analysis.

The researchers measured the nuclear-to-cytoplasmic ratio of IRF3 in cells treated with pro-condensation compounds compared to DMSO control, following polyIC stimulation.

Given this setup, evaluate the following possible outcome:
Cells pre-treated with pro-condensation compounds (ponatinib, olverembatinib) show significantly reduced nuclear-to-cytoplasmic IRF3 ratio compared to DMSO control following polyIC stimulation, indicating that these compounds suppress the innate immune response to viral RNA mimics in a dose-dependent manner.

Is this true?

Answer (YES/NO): NO